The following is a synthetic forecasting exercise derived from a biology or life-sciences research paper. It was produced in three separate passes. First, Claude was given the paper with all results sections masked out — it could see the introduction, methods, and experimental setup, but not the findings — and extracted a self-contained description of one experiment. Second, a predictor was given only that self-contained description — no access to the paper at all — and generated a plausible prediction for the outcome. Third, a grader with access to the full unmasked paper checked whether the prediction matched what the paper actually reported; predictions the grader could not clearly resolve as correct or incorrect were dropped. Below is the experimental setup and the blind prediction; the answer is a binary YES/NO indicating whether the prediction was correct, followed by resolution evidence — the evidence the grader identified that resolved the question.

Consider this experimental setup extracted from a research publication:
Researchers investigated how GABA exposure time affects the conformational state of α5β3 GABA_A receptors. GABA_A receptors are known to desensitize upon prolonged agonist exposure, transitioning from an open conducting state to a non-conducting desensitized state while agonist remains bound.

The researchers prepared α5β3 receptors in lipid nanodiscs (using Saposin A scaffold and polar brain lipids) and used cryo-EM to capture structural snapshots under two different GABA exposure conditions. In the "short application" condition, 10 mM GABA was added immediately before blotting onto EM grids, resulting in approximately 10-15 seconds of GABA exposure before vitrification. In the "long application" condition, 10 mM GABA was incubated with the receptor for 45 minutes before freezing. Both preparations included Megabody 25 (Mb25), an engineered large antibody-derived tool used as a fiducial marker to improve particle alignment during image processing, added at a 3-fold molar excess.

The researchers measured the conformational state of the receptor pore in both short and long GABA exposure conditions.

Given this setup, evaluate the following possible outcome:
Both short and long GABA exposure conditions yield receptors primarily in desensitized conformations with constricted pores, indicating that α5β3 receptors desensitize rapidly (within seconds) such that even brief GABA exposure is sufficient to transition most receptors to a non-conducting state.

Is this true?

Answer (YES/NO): YES